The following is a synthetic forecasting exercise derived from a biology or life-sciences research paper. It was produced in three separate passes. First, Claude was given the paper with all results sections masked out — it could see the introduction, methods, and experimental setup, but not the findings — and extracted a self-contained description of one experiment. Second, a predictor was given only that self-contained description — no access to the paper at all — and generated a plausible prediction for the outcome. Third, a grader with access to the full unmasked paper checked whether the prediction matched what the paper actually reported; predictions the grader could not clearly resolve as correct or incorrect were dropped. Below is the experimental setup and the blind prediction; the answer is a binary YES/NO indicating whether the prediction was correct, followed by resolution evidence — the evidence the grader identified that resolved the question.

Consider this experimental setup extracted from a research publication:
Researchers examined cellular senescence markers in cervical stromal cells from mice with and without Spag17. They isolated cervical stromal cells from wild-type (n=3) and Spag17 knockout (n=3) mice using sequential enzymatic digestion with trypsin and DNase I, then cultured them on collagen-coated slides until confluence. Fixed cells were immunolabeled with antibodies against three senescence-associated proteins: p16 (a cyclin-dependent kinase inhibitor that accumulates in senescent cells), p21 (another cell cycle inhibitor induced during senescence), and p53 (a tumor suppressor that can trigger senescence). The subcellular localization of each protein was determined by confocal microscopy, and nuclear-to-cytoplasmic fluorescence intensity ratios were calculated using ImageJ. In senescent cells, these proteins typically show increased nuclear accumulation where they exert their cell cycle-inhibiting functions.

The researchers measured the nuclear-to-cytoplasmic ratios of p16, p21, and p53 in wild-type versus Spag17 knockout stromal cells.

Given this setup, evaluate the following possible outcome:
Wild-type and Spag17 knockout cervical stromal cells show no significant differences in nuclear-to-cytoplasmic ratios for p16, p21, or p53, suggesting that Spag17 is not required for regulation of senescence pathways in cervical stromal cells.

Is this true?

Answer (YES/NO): NO